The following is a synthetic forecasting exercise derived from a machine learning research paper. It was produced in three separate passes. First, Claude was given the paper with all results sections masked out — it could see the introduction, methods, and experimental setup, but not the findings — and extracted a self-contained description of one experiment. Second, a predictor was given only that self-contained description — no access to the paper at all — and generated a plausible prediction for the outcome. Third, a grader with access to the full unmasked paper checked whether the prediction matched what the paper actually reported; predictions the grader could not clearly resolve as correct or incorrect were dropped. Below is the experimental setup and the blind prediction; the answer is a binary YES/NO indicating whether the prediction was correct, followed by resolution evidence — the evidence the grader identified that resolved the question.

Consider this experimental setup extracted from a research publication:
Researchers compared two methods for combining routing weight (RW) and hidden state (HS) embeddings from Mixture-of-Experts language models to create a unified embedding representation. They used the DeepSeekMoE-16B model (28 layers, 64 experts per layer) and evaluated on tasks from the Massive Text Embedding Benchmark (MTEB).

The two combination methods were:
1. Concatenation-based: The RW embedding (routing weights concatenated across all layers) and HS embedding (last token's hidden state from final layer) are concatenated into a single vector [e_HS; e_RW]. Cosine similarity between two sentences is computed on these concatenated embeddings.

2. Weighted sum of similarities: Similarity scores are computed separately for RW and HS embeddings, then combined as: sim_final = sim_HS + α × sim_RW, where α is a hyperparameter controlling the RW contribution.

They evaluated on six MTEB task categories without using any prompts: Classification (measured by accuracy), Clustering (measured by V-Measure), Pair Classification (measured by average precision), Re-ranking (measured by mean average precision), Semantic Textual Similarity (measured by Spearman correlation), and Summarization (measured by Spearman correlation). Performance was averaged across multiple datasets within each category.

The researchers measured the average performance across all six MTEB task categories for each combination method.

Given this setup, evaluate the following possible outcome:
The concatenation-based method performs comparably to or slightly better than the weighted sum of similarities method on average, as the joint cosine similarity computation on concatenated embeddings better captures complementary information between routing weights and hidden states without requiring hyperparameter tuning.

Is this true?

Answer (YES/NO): NO